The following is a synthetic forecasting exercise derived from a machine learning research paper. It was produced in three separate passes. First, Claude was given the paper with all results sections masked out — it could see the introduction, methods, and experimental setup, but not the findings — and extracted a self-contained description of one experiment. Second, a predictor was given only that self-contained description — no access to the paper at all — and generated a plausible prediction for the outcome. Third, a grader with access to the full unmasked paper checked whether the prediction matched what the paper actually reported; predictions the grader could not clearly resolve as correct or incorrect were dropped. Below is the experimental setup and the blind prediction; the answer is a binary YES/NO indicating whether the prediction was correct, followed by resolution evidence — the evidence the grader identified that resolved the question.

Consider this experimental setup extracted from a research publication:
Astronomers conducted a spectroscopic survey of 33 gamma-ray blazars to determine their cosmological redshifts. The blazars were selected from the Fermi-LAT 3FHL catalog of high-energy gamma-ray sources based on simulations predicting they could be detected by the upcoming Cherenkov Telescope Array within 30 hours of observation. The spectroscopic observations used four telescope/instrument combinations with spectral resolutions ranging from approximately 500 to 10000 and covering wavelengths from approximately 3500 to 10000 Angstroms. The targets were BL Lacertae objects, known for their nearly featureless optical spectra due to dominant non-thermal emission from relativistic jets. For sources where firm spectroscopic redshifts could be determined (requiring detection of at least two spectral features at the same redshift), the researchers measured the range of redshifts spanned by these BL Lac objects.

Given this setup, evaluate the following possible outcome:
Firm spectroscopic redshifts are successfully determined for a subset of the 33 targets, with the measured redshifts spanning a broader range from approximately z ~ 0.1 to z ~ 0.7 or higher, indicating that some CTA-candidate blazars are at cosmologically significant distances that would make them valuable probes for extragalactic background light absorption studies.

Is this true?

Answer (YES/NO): YES